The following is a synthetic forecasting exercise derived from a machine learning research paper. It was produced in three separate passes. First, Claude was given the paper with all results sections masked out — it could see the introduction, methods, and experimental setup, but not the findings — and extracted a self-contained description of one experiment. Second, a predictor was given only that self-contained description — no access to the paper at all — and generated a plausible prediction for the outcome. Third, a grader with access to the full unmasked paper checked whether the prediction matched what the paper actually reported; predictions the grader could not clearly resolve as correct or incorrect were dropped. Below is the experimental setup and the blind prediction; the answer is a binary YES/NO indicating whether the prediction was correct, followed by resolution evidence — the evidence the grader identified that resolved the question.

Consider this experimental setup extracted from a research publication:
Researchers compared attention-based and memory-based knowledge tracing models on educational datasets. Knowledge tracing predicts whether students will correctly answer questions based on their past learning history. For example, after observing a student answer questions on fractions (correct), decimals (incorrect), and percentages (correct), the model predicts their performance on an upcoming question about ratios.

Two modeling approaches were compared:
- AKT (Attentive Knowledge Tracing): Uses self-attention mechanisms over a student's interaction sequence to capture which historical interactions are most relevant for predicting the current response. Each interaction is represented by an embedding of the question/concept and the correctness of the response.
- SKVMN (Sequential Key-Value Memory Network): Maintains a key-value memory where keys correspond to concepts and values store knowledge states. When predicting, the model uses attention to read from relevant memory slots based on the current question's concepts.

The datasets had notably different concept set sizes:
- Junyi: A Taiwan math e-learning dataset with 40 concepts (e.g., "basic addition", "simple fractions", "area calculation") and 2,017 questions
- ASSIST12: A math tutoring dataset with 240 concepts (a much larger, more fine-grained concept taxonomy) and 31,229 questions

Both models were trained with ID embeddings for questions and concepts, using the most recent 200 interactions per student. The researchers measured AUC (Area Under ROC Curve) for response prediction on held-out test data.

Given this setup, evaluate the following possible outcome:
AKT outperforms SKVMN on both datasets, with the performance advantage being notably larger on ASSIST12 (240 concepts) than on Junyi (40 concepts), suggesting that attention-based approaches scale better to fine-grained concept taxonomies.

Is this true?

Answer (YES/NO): NO